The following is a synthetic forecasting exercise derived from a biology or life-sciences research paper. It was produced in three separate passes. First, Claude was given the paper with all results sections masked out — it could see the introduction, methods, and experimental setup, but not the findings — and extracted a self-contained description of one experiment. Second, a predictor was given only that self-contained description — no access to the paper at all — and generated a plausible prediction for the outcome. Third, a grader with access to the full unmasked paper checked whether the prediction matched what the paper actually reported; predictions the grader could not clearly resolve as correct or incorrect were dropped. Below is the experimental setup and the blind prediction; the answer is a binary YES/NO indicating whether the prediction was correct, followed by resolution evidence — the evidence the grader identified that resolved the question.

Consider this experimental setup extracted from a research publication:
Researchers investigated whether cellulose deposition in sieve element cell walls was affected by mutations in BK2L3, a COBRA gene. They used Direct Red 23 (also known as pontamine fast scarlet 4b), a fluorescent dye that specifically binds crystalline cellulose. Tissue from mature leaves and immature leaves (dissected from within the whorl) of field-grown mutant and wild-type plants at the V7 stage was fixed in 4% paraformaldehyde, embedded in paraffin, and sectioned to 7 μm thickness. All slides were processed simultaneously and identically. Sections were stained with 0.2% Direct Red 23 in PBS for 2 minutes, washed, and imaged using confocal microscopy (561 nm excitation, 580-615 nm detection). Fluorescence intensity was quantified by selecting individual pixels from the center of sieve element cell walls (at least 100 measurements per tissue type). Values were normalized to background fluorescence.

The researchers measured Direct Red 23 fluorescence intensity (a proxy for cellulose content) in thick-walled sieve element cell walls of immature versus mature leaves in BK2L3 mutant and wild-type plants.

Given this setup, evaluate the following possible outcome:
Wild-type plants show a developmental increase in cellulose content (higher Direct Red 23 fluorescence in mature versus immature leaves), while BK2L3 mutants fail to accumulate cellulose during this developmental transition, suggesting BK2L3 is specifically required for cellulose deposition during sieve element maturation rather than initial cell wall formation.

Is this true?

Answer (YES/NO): NO